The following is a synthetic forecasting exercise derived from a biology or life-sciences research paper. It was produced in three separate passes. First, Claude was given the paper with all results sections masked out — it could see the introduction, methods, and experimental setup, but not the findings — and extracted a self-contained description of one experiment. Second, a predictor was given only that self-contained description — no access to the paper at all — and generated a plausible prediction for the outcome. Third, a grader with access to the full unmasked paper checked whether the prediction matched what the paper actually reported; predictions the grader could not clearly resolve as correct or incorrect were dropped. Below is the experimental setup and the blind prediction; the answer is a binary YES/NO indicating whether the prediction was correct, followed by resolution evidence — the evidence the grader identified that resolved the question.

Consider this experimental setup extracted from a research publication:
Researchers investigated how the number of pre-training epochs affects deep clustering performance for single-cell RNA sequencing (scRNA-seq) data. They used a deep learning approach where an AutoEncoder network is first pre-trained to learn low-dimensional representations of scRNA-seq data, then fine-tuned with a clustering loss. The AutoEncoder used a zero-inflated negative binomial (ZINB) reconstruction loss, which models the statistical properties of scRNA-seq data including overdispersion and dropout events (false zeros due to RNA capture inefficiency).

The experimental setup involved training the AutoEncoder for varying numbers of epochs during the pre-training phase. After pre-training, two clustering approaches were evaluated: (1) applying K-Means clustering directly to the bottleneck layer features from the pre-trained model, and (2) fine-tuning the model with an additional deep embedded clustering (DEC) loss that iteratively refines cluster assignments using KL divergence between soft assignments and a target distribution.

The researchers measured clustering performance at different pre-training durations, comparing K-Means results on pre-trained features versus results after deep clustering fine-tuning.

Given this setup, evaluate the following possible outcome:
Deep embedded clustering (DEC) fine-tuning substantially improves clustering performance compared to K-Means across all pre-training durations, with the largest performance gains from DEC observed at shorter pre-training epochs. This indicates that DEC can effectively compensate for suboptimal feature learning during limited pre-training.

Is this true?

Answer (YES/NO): NO